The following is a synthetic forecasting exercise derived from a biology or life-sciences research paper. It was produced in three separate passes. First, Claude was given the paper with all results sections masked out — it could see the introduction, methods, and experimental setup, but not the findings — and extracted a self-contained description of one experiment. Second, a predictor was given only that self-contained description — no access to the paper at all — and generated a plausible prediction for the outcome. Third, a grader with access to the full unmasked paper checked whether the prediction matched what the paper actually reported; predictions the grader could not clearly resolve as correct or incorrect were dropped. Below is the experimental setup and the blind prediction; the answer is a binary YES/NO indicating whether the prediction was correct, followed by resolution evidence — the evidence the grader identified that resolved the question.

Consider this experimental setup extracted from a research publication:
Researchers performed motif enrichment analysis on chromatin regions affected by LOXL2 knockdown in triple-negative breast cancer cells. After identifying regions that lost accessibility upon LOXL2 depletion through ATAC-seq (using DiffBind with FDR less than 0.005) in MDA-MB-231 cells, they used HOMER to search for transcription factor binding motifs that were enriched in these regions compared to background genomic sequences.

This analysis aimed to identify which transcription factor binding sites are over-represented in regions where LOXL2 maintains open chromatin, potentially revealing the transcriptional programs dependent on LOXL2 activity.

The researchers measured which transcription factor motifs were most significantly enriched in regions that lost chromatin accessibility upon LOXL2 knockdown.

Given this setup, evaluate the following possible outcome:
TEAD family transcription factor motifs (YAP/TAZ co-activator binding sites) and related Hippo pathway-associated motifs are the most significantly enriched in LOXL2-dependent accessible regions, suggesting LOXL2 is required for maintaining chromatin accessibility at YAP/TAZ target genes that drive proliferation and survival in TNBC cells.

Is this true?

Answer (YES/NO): NO